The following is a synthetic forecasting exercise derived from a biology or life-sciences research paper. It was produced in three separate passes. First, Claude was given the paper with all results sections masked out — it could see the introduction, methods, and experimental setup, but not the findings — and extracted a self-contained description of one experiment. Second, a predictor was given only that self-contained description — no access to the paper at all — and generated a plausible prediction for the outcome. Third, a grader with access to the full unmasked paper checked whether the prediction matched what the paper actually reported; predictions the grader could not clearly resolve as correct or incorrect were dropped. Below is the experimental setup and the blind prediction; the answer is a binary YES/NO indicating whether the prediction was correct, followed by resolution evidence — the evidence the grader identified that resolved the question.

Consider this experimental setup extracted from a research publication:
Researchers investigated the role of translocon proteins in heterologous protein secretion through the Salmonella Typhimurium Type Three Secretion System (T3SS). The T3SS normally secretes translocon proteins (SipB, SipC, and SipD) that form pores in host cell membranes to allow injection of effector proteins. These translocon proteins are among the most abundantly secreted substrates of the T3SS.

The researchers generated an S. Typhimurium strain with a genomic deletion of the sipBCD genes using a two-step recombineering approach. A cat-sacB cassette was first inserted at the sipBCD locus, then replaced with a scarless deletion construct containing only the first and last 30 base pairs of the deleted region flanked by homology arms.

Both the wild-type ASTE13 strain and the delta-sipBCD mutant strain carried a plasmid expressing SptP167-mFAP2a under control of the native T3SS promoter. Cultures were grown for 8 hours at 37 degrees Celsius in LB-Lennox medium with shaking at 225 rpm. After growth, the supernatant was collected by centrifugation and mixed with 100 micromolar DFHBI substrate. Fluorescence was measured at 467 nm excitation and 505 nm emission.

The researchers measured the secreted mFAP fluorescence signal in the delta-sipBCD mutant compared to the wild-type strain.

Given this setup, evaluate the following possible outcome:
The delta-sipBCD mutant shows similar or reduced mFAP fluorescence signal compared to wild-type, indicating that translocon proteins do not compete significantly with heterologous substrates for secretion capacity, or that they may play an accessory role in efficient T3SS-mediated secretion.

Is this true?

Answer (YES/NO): NO